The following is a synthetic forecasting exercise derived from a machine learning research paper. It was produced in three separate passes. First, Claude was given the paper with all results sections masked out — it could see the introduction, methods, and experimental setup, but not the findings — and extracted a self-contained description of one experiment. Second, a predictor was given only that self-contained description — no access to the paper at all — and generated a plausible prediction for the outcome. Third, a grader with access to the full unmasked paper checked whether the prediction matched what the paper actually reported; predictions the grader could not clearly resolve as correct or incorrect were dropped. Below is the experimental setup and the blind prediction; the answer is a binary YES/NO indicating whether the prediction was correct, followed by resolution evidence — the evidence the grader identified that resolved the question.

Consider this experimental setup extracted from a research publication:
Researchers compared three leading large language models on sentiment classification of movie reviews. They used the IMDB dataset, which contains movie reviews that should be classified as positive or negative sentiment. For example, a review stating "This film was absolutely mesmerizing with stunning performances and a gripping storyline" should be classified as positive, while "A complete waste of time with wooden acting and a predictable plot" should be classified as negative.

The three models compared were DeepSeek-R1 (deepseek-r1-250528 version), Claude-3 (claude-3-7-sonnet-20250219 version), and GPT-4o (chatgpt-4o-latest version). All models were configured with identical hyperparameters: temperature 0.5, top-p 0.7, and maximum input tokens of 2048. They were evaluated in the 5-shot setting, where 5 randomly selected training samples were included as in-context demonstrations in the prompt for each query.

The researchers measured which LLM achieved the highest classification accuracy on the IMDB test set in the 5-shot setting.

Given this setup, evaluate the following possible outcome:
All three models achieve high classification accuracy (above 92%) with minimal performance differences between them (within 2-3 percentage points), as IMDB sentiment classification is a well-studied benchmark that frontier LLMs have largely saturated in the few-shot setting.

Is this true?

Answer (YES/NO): NO